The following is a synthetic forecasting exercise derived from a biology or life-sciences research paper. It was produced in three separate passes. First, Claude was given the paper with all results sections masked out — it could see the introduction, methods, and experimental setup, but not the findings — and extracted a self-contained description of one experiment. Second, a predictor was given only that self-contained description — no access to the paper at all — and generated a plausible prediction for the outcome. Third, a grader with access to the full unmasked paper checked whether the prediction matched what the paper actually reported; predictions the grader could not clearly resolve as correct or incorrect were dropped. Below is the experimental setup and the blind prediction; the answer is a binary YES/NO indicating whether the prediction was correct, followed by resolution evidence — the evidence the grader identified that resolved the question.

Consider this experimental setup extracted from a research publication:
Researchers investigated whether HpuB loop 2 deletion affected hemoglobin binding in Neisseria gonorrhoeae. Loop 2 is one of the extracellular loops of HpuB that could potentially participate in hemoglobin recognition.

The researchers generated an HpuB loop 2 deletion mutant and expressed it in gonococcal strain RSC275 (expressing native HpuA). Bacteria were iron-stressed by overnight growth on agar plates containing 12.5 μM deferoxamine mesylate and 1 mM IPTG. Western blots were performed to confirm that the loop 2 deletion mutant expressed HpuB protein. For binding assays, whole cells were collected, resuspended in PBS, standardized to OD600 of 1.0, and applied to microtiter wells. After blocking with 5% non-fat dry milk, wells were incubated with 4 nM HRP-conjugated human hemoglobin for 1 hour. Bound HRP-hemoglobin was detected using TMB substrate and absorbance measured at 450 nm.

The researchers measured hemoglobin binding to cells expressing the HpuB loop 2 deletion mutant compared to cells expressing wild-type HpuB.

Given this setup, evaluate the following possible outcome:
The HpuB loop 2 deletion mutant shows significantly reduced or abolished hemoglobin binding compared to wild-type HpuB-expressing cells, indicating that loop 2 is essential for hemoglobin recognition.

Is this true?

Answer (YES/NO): NO